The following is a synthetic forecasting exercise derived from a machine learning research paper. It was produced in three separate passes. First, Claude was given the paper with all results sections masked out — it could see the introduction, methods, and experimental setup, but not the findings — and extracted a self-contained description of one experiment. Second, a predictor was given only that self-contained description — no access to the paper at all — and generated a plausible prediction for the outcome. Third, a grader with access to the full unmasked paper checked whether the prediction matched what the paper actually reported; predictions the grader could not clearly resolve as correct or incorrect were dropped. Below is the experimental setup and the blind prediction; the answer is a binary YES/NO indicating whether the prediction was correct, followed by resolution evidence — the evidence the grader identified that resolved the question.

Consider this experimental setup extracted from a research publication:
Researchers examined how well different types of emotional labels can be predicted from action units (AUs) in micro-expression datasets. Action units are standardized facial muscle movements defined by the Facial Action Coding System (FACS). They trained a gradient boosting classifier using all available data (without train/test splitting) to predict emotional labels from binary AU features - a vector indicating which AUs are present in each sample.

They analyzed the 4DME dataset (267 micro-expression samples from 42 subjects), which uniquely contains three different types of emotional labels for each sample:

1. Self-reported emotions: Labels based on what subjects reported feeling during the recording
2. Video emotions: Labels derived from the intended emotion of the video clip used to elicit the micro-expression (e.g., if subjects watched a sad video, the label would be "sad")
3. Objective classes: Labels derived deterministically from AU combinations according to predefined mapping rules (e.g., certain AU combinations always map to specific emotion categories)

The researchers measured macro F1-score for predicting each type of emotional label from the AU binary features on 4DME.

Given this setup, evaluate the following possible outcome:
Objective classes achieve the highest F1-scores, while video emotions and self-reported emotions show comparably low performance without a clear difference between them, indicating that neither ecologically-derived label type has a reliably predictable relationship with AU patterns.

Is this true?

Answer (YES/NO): NO